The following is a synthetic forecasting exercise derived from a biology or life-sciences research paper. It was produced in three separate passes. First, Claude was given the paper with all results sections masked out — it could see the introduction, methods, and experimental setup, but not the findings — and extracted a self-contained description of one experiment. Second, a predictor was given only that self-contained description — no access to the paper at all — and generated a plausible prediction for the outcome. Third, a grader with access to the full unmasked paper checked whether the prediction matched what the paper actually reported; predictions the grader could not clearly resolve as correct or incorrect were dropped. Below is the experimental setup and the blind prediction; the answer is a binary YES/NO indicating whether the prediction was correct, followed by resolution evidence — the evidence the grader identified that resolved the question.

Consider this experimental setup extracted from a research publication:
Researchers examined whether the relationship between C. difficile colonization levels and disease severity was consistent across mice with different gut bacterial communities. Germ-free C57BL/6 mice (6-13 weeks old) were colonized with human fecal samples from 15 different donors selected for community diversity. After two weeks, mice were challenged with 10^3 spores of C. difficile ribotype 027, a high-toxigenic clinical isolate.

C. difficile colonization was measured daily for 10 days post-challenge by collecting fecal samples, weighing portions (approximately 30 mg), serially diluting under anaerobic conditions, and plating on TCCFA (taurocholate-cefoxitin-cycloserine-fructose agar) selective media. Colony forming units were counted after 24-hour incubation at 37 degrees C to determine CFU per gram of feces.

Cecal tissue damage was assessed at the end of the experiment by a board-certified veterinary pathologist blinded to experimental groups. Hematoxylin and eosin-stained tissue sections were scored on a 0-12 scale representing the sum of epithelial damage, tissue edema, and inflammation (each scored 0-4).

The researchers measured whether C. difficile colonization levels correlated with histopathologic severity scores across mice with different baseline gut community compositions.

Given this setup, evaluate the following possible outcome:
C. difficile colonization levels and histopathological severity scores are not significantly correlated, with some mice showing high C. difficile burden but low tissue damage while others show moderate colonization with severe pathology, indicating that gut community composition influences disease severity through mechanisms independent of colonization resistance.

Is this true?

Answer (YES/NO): YES